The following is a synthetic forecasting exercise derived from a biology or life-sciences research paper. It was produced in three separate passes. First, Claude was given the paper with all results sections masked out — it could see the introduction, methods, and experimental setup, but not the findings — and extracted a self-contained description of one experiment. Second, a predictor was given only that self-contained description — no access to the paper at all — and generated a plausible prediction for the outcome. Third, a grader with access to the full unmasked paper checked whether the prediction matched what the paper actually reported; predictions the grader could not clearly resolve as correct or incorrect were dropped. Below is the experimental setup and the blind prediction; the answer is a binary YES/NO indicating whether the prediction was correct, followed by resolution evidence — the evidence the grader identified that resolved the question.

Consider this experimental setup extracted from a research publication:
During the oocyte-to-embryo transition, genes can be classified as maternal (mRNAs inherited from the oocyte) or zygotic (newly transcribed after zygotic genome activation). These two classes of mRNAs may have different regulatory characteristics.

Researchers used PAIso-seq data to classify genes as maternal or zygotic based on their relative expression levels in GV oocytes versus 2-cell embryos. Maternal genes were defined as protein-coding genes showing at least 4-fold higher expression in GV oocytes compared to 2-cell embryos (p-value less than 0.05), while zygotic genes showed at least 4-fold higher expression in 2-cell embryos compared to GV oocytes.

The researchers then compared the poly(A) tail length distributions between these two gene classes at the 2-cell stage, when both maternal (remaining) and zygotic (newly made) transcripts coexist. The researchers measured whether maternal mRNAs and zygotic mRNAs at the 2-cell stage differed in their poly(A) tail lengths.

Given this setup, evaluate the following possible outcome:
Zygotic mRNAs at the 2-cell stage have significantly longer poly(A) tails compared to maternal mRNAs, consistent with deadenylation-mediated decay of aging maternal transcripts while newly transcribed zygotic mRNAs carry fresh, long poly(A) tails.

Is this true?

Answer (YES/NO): YES